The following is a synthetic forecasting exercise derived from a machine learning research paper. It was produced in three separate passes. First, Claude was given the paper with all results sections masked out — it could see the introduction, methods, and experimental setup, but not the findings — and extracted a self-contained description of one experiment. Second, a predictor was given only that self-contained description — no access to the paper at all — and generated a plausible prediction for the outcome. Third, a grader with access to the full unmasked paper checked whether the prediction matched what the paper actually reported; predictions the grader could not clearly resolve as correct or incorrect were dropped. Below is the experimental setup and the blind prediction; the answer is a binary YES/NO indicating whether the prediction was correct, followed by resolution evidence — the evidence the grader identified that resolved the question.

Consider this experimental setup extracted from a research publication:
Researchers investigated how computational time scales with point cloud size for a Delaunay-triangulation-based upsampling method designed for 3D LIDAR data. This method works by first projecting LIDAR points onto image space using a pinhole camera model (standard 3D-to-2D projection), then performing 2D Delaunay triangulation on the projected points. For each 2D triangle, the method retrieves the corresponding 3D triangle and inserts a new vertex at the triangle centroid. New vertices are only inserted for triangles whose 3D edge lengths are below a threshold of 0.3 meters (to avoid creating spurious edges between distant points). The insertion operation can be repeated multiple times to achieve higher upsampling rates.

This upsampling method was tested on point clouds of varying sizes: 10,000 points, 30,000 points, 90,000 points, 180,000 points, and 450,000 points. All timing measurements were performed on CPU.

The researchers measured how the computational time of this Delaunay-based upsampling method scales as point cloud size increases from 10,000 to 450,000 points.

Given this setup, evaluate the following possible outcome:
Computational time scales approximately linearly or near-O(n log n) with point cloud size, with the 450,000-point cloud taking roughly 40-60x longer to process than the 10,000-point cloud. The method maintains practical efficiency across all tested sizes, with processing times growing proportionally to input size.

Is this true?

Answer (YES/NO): NO